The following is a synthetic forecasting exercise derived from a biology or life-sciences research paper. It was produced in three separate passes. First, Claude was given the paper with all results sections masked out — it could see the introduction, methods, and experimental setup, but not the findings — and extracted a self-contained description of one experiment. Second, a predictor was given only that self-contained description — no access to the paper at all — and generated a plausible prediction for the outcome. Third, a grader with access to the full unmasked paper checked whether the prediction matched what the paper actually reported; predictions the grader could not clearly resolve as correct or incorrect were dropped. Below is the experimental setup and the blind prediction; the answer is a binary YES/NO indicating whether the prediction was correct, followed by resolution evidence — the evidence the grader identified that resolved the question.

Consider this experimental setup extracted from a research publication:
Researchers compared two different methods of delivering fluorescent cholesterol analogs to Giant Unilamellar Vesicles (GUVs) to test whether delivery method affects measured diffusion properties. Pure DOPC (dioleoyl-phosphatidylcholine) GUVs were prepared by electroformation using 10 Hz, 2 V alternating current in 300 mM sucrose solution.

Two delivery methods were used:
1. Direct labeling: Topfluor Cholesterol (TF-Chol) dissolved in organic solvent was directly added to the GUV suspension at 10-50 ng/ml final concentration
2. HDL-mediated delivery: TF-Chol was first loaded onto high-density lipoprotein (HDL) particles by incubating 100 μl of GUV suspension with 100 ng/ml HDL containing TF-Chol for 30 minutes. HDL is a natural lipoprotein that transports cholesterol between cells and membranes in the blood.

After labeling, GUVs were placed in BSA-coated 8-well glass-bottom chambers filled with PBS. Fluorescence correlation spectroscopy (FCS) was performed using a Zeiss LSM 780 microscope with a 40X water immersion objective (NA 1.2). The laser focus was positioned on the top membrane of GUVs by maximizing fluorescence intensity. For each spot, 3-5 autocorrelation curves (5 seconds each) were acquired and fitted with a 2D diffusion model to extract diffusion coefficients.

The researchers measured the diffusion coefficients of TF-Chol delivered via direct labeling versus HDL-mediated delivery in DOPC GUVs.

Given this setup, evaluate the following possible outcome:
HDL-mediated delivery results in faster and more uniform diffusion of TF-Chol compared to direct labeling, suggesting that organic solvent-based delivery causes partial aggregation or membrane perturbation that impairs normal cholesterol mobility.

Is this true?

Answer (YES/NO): NO